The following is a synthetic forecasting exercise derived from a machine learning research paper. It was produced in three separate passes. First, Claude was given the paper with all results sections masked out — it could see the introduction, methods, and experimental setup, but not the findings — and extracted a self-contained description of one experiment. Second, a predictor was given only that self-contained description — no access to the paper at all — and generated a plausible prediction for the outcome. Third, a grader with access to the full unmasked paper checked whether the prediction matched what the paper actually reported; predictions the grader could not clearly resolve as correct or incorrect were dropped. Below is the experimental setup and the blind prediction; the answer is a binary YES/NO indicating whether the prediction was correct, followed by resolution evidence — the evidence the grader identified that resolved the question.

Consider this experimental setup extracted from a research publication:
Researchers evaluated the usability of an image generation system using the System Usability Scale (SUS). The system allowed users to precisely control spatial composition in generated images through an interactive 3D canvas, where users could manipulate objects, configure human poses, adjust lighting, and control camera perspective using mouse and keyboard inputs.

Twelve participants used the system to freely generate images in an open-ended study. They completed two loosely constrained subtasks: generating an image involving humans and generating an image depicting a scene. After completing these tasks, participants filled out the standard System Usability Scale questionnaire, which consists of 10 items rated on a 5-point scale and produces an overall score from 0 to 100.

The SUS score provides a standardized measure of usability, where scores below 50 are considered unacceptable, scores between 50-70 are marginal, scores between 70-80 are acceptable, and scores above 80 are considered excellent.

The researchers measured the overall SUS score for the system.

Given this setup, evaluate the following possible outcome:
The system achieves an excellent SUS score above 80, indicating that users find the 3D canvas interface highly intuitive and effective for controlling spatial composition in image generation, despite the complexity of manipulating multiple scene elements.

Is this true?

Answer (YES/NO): YES